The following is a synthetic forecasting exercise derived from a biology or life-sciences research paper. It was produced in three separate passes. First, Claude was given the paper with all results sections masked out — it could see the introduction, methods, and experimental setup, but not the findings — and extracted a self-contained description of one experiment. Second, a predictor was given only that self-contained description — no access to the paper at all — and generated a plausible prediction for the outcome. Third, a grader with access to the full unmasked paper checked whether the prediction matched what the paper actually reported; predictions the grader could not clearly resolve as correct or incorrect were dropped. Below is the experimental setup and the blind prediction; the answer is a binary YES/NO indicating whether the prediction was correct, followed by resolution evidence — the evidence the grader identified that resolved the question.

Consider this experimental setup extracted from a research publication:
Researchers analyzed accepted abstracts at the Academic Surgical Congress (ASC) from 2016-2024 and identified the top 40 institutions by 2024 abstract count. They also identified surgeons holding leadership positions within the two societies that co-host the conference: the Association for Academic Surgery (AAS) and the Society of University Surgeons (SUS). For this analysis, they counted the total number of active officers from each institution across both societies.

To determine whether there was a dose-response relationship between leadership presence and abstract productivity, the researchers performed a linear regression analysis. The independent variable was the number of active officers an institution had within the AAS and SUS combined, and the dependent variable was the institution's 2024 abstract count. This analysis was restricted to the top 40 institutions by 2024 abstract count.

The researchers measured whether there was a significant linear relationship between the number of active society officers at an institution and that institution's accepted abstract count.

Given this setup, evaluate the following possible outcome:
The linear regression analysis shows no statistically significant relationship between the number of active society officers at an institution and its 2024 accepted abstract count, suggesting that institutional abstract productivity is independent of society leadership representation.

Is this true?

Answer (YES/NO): NO